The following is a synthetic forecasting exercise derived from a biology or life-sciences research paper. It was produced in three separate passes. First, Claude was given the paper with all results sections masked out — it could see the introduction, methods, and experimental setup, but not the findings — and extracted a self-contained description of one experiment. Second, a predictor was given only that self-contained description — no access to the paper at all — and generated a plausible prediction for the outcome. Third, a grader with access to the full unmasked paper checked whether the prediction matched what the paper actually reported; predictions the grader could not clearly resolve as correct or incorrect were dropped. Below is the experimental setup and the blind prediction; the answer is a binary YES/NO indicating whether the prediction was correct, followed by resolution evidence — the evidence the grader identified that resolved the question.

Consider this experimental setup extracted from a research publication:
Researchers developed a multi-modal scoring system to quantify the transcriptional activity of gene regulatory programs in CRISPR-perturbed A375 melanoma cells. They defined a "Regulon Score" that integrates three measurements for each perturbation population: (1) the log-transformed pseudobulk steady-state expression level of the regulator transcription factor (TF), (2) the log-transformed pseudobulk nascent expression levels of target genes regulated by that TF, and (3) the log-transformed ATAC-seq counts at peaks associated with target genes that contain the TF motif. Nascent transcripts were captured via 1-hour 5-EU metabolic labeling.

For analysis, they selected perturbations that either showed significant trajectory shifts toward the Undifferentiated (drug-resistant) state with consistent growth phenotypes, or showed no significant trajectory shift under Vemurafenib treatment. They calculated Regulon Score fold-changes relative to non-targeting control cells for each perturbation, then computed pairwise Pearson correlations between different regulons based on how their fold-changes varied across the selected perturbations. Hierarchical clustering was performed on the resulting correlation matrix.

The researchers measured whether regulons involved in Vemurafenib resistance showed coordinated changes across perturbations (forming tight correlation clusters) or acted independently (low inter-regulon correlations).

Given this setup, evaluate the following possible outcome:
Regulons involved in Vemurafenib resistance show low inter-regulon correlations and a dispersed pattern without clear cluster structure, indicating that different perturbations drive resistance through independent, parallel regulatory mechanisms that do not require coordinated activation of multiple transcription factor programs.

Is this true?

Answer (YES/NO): NO